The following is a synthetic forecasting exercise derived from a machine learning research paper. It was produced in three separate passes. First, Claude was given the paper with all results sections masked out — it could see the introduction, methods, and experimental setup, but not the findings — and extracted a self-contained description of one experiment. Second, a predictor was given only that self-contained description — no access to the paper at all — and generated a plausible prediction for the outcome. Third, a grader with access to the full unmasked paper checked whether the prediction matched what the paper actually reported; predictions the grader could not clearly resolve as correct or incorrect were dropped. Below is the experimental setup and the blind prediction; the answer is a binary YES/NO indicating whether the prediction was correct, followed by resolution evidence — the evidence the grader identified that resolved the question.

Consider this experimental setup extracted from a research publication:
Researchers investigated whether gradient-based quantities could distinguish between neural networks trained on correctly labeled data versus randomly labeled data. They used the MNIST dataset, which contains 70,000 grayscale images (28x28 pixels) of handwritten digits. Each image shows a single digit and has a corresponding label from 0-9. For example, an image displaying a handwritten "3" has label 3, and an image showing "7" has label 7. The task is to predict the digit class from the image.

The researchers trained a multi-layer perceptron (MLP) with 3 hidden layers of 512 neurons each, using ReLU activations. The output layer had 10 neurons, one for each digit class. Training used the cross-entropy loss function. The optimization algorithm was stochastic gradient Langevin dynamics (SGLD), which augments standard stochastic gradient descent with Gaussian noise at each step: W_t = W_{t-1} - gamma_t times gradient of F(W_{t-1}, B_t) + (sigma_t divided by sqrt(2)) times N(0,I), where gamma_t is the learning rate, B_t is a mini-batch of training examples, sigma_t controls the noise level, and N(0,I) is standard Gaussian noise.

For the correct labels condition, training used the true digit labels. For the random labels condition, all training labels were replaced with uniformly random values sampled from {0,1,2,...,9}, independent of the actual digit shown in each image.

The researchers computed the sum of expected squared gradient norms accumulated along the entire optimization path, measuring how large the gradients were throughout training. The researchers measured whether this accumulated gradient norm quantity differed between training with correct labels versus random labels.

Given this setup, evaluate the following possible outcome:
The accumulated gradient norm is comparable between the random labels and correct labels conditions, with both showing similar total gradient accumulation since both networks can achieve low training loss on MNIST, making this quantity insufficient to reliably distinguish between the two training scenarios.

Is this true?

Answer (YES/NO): NO